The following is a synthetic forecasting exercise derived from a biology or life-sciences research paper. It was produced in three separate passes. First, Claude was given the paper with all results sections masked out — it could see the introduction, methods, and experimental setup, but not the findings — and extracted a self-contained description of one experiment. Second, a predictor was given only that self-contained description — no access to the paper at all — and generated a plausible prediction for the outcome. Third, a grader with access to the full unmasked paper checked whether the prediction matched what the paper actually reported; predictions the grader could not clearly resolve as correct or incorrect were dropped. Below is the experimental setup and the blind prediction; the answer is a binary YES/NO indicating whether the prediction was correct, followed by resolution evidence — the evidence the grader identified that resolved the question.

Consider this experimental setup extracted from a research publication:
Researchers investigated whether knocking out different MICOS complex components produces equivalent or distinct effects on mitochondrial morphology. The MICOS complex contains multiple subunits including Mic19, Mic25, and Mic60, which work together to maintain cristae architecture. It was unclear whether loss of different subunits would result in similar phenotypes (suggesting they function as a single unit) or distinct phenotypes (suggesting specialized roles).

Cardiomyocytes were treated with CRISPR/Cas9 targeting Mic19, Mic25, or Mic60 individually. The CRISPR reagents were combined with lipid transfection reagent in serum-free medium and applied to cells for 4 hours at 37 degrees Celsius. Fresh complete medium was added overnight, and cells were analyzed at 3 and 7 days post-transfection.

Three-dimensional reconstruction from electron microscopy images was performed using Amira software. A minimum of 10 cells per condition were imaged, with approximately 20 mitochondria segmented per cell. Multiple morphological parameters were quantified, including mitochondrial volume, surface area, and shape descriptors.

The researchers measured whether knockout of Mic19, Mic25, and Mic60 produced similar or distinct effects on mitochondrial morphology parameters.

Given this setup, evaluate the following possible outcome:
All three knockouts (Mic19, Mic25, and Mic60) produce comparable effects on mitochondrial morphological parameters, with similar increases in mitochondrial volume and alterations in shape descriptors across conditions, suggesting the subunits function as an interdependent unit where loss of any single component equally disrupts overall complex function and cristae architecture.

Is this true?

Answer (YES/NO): NO